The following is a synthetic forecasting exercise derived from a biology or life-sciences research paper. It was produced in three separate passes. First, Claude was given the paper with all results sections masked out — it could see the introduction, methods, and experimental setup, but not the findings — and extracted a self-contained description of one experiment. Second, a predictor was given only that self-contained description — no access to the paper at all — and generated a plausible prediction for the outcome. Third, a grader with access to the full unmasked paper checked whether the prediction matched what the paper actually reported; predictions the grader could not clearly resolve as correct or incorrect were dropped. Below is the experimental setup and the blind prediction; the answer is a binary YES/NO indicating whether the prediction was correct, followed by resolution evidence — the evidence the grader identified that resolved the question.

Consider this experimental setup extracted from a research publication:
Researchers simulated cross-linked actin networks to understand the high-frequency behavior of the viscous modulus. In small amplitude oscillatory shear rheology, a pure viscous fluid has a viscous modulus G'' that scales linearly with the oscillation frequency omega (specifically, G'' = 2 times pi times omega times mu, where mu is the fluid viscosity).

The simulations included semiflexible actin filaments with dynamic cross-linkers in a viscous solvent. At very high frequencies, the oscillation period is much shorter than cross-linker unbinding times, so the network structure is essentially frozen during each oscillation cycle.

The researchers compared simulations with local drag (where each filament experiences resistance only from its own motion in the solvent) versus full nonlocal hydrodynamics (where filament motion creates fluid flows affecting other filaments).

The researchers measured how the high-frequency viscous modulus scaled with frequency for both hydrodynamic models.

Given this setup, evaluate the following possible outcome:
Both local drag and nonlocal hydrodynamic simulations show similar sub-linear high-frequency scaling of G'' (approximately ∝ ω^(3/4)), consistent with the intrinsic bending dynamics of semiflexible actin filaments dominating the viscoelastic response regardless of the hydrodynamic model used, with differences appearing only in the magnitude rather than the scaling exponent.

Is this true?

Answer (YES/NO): NO